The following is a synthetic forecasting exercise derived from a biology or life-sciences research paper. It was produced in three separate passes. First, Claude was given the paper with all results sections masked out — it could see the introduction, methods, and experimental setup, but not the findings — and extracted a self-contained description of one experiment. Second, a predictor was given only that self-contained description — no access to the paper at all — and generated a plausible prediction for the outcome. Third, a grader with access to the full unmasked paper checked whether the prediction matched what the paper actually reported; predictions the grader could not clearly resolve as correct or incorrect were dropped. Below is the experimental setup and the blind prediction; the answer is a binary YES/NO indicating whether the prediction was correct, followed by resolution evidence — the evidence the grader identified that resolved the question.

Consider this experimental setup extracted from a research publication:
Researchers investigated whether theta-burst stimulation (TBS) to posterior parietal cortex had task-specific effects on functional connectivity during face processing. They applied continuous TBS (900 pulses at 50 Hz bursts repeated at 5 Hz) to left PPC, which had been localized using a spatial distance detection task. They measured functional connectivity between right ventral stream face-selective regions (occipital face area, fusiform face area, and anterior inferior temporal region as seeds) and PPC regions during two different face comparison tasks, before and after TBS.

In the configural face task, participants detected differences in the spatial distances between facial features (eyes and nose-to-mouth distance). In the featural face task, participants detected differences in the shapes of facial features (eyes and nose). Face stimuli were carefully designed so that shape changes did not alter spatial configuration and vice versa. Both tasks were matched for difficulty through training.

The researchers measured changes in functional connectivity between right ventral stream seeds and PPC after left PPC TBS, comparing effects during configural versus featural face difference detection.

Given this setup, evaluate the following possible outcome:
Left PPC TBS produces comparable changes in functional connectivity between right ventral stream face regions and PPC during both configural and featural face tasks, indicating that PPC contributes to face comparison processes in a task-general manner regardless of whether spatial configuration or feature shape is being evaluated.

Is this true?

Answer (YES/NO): NO